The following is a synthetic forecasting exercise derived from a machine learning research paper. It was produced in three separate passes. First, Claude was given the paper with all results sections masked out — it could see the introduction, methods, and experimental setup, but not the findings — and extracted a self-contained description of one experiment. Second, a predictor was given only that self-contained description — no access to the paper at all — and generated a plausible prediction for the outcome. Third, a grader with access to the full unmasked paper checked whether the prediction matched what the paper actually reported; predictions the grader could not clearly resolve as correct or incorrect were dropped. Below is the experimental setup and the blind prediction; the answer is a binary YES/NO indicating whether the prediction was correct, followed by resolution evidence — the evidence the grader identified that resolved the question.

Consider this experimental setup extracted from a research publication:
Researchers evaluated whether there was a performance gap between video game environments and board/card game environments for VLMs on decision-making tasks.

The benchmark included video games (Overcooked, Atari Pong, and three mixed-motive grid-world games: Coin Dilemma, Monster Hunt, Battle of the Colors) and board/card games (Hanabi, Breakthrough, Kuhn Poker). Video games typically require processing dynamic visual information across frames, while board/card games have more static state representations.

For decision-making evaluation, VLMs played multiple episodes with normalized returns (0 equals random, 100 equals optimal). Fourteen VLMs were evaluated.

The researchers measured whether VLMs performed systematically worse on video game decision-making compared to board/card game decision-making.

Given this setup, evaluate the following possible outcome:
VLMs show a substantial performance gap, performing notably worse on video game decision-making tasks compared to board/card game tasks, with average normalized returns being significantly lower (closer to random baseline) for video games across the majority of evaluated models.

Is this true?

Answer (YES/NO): YES